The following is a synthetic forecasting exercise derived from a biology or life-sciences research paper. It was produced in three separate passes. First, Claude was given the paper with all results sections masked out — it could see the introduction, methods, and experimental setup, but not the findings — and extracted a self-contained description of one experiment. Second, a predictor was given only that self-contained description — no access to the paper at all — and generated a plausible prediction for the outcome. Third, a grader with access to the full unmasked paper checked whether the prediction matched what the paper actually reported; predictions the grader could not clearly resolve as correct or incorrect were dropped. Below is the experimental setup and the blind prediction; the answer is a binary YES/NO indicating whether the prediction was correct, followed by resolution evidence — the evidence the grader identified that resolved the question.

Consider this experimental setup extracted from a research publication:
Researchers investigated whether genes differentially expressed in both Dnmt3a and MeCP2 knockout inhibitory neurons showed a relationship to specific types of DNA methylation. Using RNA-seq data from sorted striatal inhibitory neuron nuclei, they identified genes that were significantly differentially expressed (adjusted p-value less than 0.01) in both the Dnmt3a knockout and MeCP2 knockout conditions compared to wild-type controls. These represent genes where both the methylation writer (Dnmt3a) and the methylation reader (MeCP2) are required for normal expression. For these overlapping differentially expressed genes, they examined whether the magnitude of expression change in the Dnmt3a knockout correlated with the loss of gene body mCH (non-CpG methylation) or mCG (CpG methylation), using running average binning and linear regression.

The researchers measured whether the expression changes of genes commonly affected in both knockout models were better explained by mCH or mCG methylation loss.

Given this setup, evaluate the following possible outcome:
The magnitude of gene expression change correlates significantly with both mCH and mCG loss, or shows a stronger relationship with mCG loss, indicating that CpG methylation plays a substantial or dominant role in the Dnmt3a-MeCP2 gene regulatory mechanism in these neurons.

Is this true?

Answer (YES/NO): NO